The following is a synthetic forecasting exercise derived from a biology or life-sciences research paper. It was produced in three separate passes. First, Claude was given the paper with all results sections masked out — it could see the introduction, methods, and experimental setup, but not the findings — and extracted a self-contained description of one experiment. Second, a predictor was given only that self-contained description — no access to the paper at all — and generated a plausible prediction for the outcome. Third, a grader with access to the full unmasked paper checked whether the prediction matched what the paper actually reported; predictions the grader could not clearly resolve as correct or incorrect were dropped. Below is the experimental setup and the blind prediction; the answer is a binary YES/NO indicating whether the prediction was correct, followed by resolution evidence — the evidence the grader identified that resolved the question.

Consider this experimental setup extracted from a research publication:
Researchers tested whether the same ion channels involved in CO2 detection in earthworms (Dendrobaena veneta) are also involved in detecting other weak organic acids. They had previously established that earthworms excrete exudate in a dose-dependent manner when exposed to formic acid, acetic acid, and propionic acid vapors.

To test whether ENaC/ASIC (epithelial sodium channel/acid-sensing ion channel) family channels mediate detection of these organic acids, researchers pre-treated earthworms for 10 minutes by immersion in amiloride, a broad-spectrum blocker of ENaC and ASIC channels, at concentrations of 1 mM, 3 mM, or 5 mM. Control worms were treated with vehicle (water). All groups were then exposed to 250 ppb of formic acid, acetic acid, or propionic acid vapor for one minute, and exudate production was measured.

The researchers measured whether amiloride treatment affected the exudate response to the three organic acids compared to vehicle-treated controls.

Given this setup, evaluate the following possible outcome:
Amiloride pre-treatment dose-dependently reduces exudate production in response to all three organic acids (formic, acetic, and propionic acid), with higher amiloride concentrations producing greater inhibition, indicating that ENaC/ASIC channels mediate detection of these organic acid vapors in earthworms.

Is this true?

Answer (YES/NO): YES